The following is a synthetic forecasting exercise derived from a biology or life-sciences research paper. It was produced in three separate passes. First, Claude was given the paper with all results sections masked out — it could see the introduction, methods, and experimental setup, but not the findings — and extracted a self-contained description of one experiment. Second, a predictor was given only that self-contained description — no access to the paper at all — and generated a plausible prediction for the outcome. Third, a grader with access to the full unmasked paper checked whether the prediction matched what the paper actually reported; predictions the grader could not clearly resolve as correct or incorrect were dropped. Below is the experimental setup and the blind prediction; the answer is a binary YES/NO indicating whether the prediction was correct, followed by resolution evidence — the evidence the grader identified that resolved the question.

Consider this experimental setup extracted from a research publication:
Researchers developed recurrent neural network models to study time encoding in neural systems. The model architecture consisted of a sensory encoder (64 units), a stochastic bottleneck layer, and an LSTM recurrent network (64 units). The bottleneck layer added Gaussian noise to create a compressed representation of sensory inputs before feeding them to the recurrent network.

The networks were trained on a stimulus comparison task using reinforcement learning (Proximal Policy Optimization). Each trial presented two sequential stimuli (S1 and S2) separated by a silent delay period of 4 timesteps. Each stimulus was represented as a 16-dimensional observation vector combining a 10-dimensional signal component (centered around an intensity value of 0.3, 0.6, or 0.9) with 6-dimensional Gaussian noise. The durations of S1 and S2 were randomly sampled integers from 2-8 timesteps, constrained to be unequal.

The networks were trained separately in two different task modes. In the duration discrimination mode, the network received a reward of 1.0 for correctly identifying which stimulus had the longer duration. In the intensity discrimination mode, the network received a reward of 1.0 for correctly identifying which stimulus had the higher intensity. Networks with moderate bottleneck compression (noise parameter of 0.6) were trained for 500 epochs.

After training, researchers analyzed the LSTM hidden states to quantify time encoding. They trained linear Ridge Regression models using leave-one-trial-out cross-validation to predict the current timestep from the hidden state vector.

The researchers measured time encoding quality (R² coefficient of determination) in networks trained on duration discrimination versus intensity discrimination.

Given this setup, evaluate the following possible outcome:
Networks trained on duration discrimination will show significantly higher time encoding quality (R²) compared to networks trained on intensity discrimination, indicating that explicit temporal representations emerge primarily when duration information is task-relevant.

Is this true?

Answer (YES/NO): NO